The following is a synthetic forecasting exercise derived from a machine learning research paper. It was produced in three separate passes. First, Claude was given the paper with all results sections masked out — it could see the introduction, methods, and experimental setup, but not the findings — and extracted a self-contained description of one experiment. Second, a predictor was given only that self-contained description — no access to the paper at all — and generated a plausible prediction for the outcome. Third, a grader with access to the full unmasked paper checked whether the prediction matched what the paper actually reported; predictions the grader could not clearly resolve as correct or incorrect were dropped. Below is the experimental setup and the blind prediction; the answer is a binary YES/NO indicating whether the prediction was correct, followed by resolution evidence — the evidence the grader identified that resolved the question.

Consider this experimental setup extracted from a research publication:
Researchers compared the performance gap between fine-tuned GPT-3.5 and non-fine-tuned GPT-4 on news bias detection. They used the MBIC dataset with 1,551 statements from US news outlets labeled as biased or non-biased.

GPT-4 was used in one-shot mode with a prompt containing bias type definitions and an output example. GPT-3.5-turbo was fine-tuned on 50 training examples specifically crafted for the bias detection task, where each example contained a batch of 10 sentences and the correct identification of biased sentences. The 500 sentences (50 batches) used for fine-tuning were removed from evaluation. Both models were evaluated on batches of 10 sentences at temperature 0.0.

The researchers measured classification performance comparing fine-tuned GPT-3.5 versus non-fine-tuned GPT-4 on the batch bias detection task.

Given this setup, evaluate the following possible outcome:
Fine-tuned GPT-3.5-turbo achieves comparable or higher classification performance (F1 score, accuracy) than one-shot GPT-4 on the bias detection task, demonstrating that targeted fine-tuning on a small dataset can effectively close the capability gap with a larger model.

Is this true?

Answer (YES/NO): YES